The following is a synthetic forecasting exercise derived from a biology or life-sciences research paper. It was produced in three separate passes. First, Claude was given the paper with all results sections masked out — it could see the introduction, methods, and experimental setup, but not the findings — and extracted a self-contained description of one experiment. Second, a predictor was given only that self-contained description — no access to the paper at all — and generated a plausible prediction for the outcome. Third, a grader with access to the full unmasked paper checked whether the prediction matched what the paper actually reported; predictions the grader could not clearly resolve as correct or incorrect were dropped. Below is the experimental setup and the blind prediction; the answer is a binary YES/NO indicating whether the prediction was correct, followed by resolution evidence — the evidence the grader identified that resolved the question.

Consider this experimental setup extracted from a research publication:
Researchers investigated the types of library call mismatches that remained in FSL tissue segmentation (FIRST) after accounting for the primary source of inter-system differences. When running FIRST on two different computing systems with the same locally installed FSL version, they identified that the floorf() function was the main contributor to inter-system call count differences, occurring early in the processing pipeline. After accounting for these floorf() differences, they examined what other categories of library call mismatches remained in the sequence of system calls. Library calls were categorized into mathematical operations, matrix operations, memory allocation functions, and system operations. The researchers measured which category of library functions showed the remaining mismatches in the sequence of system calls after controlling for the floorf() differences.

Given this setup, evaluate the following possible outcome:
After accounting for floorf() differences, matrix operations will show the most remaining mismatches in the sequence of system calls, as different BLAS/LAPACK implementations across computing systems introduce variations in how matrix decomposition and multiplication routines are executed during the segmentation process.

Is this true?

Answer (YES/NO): NO